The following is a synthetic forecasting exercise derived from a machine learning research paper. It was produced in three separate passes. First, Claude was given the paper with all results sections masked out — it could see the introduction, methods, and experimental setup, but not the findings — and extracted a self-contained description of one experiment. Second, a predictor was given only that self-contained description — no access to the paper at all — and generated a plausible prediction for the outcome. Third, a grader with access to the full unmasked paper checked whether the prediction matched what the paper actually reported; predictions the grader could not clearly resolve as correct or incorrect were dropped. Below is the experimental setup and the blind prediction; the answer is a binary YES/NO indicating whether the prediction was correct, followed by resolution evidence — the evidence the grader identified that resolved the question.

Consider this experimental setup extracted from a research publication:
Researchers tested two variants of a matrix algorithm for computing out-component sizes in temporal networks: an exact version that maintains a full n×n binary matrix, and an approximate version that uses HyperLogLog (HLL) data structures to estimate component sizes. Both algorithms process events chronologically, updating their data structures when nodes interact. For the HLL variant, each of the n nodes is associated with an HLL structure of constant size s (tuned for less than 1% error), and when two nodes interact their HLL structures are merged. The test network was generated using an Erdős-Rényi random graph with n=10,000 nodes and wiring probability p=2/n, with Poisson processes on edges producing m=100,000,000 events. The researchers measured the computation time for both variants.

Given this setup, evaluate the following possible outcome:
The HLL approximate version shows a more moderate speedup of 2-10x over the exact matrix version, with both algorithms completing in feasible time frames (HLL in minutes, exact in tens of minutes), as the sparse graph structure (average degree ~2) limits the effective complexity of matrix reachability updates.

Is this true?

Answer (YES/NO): NO